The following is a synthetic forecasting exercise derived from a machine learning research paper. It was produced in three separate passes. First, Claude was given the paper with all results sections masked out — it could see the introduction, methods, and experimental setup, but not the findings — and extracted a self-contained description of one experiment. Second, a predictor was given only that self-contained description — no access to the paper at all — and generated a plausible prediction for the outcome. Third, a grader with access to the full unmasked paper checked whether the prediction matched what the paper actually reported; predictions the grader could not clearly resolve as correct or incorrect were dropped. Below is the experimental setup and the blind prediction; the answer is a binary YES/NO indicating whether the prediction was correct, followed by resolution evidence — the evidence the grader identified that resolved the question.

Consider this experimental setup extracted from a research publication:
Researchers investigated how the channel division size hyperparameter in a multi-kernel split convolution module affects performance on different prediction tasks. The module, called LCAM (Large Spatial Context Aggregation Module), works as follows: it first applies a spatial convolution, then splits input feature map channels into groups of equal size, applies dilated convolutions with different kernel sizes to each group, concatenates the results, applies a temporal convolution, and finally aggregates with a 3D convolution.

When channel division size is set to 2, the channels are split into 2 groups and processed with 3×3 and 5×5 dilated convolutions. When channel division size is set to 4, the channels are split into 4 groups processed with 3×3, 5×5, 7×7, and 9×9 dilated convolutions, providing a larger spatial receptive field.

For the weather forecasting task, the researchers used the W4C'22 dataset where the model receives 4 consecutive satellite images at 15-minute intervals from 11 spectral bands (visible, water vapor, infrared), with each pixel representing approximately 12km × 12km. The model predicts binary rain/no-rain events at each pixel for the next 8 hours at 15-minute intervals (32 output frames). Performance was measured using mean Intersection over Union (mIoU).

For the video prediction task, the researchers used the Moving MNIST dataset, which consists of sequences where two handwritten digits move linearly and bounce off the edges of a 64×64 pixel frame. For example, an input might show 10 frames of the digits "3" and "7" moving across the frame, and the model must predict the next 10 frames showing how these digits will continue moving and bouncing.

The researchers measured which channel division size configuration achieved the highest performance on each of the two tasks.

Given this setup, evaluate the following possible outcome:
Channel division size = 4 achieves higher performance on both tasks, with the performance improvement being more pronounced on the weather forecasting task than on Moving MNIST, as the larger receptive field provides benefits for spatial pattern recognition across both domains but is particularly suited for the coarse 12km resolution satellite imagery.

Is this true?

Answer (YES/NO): NO